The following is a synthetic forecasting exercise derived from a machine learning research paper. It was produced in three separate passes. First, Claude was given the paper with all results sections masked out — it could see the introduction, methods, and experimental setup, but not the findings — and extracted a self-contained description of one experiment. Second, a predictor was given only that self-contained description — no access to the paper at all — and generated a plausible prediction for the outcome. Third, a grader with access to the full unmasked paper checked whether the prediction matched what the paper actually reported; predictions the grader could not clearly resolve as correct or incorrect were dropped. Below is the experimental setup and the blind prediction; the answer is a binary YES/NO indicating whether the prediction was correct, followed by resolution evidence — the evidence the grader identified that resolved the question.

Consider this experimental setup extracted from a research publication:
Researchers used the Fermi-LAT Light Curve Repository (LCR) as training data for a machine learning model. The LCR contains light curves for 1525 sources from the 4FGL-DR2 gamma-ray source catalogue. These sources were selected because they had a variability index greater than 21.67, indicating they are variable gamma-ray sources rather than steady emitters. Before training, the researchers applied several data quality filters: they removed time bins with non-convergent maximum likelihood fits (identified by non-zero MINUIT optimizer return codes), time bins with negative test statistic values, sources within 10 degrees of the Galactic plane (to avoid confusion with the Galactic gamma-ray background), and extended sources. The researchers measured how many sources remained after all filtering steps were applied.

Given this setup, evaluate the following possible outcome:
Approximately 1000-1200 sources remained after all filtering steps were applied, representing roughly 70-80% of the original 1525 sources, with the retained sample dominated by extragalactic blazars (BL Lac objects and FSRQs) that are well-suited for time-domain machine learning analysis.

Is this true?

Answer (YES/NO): NO